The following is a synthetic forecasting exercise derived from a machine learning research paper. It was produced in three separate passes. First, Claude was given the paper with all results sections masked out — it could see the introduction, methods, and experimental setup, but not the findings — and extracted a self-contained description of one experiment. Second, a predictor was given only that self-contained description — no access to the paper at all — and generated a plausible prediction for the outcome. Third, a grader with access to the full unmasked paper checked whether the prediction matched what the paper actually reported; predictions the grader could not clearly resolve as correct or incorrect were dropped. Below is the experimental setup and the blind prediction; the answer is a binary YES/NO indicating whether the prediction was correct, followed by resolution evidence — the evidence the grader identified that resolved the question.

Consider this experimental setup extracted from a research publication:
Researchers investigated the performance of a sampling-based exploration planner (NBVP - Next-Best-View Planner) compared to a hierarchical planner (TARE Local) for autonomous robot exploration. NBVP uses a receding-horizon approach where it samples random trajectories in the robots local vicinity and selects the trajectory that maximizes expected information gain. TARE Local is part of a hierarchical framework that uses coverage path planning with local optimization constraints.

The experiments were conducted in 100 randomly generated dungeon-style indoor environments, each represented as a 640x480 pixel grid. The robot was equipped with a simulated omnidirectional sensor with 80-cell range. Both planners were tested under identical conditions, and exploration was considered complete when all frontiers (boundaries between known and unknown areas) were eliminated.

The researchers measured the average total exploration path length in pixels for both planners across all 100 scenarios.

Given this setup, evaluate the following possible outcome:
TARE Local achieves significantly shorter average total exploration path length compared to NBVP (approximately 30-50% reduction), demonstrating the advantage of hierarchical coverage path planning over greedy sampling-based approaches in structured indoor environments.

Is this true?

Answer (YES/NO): NO